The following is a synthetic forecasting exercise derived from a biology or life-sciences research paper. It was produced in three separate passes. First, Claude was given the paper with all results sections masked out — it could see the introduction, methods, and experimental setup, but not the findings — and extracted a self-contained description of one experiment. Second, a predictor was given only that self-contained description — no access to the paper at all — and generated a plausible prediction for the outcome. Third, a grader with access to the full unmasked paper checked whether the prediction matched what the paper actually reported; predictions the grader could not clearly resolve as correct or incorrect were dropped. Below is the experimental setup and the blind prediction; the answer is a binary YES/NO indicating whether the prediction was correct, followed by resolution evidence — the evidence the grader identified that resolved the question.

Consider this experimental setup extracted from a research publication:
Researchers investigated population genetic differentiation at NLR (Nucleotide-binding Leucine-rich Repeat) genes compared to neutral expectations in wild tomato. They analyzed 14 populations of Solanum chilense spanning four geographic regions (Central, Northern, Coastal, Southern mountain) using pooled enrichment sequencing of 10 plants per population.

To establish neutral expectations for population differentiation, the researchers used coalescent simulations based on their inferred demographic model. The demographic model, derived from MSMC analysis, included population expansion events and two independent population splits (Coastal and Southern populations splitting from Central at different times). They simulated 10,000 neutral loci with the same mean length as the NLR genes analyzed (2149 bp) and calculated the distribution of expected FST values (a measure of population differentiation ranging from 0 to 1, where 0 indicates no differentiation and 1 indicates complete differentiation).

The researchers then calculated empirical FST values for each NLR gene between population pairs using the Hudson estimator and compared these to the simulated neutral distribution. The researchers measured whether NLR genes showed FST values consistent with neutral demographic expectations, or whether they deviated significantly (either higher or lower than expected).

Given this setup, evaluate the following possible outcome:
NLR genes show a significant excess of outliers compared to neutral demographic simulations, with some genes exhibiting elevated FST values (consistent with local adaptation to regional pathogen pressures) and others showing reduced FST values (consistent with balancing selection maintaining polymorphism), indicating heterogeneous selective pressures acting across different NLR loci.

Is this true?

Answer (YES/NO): NO